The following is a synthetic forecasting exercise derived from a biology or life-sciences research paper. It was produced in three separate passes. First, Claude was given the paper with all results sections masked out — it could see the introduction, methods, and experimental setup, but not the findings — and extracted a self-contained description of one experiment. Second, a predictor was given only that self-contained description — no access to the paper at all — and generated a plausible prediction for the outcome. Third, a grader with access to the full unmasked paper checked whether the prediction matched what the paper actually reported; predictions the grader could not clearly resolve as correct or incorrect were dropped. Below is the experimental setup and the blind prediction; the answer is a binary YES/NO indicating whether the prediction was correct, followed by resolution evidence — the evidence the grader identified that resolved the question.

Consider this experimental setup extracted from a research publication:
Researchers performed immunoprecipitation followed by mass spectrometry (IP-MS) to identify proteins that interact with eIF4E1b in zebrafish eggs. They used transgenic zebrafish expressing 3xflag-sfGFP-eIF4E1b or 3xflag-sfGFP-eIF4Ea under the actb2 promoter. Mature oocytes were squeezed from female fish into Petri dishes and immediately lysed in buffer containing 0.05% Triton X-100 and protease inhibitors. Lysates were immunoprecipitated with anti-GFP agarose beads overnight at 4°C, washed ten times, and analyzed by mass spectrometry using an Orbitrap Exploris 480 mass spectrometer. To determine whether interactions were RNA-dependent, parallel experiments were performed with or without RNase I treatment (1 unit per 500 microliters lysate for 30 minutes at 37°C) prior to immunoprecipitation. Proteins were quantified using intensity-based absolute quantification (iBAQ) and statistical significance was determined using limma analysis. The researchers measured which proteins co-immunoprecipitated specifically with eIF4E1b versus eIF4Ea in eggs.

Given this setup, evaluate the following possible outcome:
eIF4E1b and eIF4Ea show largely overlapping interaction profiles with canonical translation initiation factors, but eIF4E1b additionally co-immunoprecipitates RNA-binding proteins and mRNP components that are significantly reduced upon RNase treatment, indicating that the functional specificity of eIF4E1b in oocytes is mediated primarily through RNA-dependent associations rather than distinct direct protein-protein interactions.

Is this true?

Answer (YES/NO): NO